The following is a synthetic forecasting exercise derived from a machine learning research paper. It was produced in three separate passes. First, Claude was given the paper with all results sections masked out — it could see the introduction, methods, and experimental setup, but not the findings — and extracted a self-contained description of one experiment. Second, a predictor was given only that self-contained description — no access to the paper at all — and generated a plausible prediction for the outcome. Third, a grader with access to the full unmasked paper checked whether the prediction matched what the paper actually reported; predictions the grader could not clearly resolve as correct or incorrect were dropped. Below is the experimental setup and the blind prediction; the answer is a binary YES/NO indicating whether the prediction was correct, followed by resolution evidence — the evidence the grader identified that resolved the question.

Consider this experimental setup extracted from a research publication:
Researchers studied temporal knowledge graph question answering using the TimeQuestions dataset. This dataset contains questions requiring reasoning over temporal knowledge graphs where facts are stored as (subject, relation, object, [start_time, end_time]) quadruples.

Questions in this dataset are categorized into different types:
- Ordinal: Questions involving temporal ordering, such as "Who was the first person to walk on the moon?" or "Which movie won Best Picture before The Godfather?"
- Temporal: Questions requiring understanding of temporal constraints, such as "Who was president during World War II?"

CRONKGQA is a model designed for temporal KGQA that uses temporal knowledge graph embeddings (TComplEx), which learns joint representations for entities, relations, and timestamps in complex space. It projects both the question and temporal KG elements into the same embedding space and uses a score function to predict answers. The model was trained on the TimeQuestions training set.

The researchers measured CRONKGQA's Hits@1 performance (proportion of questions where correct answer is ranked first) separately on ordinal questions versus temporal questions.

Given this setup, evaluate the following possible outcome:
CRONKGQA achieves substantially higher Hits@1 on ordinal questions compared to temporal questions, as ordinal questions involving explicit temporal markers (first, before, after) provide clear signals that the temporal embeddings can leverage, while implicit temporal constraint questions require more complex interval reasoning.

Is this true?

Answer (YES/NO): YES